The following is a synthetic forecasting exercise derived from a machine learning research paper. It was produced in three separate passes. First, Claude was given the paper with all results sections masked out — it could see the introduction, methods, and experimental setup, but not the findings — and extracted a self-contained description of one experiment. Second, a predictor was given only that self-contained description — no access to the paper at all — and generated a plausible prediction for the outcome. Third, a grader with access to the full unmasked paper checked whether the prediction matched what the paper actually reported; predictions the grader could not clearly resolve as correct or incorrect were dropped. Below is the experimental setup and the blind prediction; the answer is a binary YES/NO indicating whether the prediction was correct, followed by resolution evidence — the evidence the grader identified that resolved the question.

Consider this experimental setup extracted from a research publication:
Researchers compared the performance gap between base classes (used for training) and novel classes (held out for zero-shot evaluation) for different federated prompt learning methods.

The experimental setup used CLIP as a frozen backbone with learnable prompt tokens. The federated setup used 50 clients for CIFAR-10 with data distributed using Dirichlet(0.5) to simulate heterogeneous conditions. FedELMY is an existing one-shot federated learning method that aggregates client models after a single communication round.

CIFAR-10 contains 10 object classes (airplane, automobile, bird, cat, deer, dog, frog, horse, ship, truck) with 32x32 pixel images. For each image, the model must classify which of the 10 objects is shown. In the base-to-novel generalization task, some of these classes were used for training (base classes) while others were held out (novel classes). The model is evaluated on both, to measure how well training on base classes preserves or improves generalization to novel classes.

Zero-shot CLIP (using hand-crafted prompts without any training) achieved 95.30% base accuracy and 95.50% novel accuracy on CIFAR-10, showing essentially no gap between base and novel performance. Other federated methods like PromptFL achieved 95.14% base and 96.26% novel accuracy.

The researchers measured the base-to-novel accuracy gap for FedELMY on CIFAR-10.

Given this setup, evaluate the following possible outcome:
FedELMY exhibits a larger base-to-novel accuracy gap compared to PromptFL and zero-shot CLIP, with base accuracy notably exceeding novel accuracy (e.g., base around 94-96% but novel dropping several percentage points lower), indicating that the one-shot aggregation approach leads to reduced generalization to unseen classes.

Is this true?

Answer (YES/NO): NO